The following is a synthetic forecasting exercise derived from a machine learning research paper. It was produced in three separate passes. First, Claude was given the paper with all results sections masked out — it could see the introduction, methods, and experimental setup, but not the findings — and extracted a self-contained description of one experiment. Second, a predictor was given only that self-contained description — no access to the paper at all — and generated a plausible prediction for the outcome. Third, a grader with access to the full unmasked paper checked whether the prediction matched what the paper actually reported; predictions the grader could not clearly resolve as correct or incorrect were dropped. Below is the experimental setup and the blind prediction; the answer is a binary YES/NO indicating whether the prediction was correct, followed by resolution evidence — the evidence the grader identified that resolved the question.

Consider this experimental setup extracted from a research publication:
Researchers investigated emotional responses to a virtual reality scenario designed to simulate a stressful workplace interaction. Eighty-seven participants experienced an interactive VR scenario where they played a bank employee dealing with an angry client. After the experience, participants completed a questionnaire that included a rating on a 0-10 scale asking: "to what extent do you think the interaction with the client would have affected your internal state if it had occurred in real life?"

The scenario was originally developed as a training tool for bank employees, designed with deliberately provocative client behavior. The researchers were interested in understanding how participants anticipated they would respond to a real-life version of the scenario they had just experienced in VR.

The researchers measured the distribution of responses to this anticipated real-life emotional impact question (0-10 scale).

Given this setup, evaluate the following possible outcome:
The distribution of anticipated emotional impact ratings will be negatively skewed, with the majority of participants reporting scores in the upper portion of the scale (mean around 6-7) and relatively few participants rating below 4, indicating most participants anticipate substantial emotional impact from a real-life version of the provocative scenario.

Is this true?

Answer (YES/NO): NO